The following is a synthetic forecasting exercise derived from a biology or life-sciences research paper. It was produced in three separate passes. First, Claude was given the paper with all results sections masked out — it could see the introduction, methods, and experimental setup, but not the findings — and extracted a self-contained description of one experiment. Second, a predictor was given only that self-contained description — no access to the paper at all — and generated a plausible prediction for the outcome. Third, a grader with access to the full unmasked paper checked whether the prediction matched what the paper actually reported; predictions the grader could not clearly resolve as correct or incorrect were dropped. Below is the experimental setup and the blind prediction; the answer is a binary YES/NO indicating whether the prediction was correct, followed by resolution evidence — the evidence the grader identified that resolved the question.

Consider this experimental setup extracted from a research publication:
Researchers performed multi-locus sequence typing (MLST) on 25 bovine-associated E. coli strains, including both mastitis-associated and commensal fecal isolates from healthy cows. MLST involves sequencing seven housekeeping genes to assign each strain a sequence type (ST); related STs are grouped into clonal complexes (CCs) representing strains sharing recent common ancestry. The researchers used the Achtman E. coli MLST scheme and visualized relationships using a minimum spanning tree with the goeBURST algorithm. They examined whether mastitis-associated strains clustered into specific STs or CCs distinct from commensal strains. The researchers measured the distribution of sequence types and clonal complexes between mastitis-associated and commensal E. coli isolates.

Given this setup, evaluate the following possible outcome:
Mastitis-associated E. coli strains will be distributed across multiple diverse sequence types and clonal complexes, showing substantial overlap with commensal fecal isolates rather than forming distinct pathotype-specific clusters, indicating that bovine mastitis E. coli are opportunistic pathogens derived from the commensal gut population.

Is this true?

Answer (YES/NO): YES